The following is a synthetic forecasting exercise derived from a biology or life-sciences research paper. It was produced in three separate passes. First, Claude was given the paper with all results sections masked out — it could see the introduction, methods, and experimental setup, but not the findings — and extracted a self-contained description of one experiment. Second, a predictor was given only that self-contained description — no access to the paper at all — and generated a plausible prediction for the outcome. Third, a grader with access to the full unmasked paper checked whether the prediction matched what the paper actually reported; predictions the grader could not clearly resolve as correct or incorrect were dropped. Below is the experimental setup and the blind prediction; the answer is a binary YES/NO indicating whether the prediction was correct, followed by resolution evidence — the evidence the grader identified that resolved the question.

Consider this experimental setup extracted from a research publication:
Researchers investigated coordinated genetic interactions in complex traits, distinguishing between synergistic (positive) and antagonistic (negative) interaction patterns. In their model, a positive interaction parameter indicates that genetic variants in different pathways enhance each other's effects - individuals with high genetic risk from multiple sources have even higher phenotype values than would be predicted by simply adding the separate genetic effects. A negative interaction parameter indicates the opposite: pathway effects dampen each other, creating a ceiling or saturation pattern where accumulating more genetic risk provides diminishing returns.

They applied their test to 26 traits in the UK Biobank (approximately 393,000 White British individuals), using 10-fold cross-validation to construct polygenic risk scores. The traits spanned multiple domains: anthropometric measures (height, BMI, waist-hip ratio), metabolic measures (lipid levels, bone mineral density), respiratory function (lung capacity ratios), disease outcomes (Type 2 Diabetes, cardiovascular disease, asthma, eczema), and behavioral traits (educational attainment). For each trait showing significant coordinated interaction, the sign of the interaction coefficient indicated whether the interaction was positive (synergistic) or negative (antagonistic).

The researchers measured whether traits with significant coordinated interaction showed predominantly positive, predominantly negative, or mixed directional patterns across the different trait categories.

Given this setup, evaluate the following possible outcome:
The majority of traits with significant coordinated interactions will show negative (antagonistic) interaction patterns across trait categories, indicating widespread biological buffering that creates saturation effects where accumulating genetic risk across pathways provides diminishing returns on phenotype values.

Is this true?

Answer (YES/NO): YES